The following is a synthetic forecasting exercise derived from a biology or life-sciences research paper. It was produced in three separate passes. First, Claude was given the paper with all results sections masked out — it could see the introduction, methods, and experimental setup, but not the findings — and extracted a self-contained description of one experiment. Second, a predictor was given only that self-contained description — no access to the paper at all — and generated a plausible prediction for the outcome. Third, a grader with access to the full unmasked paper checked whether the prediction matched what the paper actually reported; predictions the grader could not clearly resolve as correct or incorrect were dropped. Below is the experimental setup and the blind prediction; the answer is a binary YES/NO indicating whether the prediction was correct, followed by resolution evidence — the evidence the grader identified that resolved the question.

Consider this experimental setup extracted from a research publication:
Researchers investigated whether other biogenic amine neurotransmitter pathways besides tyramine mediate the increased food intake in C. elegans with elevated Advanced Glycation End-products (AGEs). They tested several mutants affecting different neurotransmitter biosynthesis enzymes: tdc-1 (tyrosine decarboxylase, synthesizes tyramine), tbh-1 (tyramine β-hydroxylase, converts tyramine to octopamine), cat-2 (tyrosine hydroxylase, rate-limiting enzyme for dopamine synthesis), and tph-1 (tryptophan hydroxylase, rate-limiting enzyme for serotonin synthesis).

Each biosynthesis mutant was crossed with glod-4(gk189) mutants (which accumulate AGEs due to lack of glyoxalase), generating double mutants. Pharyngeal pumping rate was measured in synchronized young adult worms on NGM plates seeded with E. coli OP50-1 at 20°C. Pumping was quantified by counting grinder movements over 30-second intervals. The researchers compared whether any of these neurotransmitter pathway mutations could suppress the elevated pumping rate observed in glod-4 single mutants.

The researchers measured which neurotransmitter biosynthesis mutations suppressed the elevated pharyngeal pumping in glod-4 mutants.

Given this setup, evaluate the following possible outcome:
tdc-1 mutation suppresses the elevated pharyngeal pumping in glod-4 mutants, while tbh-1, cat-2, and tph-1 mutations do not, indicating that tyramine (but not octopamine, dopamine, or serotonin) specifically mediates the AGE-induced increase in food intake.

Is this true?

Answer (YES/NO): YES